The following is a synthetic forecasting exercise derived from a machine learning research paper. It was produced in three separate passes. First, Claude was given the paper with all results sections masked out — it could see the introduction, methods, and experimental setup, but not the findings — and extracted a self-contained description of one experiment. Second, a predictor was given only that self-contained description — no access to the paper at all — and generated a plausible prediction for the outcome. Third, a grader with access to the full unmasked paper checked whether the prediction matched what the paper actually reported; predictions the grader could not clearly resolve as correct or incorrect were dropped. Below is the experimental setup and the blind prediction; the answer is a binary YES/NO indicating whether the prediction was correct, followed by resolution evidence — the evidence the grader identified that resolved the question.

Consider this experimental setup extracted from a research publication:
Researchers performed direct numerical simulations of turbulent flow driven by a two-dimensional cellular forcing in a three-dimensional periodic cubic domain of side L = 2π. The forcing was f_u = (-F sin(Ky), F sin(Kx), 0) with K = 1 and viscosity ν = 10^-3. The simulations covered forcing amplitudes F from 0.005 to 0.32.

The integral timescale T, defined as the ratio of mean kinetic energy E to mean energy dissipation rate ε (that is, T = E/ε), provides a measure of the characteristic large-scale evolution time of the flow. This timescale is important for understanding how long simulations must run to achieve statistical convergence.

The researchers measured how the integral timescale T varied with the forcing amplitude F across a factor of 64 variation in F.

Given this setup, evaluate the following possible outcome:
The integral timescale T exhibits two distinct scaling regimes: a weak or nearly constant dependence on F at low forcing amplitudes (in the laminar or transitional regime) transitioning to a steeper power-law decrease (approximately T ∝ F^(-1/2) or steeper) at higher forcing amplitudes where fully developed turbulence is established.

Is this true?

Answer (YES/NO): NO